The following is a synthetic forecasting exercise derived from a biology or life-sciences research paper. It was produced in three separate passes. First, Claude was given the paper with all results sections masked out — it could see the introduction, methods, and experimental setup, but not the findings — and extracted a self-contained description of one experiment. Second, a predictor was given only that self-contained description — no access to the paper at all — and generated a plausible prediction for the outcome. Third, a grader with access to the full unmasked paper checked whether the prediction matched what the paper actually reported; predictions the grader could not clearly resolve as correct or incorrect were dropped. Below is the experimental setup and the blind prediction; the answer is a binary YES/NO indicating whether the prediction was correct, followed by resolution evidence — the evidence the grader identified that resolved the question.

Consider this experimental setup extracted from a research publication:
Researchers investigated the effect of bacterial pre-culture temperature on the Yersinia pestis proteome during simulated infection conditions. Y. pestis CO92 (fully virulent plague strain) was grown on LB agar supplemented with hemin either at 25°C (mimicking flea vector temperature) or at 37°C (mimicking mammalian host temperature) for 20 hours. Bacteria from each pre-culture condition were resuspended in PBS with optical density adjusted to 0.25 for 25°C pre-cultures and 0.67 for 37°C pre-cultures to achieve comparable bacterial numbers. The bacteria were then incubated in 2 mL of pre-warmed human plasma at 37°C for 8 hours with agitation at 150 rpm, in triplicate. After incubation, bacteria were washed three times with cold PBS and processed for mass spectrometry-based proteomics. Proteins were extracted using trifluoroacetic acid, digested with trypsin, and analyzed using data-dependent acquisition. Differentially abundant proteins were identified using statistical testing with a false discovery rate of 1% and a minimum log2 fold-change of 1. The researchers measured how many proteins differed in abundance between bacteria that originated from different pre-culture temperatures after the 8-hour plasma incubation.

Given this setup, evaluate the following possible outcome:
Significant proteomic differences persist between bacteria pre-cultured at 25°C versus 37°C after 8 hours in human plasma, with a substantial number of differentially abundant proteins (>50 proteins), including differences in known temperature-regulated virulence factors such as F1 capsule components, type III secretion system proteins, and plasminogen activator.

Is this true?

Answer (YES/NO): YES